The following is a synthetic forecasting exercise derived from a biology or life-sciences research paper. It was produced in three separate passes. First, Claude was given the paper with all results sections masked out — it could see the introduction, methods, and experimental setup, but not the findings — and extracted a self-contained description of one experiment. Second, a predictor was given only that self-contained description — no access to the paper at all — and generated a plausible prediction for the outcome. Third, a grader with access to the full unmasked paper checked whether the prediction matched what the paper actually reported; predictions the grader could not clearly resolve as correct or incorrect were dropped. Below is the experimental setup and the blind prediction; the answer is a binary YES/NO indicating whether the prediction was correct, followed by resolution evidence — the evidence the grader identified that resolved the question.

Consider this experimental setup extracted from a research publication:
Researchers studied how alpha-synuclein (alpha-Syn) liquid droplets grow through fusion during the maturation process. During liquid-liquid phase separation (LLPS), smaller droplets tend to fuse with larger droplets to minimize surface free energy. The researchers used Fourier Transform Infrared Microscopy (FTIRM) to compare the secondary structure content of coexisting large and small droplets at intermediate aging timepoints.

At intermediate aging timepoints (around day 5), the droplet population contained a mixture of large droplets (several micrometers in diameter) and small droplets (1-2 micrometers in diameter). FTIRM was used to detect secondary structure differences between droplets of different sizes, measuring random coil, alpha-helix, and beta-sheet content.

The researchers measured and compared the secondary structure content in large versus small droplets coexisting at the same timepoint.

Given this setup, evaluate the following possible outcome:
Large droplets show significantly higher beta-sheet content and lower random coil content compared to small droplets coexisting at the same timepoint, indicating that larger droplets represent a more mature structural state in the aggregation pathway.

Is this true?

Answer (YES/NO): NO